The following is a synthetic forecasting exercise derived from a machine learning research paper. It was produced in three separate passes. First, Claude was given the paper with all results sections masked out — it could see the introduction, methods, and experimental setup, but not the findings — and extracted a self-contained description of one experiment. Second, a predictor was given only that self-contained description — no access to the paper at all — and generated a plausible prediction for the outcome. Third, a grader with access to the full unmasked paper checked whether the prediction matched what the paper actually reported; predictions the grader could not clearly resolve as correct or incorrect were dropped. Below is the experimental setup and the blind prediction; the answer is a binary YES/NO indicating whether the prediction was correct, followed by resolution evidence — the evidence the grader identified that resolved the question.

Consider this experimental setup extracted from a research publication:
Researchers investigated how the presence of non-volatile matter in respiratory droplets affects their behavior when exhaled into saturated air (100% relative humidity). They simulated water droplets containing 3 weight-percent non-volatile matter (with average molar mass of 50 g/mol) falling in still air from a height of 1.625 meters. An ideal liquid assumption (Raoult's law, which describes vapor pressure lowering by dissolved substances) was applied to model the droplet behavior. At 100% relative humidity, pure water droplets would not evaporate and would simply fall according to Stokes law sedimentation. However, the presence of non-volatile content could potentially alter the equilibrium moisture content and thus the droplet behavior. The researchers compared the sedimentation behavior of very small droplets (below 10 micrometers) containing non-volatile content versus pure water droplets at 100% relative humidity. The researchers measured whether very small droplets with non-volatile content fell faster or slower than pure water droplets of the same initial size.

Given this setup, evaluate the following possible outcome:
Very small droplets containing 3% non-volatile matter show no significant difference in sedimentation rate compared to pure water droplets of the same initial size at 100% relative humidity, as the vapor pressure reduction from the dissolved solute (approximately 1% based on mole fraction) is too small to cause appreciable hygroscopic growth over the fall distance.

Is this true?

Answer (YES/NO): NO